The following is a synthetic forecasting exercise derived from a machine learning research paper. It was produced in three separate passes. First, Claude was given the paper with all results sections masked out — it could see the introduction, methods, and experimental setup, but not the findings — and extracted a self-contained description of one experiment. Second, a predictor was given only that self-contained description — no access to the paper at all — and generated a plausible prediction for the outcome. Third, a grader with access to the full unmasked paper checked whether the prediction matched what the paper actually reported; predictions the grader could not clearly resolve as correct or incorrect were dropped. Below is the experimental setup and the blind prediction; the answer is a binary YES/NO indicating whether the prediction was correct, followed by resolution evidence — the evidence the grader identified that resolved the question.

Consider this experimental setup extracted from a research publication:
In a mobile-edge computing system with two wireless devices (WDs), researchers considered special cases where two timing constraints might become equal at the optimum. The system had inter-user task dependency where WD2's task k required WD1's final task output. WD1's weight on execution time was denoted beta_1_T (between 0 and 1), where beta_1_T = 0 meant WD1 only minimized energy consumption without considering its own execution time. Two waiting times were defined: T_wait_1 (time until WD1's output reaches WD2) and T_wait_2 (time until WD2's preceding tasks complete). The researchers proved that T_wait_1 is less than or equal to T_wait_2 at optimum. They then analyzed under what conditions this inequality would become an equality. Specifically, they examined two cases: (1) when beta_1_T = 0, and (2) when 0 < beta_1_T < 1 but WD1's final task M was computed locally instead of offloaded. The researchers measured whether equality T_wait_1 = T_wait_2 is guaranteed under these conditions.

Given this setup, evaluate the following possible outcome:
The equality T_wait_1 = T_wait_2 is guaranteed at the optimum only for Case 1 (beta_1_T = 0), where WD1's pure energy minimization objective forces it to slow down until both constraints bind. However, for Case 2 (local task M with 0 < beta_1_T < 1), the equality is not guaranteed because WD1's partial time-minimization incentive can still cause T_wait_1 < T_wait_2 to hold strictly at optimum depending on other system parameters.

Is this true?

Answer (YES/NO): NO